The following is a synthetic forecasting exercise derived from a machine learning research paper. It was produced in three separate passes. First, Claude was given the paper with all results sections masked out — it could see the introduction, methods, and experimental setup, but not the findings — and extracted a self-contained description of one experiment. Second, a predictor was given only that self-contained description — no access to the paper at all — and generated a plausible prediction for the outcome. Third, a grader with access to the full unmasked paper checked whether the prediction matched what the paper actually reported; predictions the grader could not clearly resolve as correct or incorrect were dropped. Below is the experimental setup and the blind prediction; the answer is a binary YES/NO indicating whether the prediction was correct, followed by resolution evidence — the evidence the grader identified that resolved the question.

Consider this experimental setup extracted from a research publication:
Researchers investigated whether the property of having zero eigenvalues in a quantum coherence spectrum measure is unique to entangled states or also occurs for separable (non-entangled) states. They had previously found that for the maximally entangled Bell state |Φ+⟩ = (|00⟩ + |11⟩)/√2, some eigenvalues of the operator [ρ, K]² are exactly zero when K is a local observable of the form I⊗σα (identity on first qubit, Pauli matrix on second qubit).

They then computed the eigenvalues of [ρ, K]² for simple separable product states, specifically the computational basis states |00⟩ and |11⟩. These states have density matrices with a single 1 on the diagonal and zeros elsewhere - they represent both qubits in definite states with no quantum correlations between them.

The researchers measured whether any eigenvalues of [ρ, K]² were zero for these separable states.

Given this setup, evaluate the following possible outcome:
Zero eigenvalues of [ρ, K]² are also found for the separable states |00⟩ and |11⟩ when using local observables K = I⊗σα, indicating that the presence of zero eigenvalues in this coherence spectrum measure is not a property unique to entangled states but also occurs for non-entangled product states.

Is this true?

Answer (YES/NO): YES